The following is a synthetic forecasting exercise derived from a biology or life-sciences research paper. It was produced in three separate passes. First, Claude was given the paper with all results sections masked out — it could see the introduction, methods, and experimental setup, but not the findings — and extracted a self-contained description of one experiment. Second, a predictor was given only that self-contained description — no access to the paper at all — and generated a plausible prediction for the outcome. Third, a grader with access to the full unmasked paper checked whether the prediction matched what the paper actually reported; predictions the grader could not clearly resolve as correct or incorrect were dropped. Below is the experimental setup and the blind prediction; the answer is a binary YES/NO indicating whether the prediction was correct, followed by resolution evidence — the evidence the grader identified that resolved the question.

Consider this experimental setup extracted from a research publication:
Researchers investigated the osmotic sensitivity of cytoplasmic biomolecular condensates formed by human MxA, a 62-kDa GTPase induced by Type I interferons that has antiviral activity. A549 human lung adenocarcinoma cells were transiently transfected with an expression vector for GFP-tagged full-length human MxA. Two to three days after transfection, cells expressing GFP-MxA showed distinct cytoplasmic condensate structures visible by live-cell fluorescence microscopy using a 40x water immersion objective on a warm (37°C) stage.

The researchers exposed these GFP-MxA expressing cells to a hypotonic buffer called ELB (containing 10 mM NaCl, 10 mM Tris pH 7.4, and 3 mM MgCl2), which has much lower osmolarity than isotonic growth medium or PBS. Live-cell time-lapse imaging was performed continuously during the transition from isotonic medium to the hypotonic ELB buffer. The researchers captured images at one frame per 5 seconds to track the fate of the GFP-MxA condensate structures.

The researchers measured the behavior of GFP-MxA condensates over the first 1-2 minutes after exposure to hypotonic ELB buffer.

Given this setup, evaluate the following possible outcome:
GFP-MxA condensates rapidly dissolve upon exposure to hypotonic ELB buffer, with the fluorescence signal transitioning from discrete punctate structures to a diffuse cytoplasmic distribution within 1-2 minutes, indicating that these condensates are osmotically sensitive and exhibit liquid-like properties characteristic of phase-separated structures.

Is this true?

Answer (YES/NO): YES